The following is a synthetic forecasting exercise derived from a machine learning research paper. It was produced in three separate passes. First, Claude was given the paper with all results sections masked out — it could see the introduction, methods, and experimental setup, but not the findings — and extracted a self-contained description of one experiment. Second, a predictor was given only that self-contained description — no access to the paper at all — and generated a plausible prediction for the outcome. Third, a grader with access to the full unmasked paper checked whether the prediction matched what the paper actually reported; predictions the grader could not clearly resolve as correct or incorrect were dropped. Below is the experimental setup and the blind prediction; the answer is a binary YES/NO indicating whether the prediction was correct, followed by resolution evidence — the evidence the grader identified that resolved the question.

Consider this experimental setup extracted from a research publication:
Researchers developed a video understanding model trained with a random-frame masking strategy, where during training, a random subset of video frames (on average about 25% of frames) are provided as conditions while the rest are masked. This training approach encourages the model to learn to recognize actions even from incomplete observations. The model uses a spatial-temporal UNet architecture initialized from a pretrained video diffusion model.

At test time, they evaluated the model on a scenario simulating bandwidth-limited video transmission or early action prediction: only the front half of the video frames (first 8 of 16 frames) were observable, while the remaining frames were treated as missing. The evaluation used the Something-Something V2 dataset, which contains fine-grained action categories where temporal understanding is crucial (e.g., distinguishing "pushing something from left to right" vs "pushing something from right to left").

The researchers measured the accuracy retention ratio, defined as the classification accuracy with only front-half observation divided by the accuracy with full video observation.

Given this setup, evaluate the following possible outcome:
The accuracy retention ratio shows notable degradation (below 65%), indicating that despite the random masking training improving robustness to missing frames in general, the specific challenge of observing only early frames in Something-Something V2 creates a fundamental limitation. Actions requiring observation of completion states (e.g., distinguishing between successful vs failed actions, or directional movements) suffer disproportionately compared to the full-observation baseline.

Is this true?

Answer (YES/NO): NO